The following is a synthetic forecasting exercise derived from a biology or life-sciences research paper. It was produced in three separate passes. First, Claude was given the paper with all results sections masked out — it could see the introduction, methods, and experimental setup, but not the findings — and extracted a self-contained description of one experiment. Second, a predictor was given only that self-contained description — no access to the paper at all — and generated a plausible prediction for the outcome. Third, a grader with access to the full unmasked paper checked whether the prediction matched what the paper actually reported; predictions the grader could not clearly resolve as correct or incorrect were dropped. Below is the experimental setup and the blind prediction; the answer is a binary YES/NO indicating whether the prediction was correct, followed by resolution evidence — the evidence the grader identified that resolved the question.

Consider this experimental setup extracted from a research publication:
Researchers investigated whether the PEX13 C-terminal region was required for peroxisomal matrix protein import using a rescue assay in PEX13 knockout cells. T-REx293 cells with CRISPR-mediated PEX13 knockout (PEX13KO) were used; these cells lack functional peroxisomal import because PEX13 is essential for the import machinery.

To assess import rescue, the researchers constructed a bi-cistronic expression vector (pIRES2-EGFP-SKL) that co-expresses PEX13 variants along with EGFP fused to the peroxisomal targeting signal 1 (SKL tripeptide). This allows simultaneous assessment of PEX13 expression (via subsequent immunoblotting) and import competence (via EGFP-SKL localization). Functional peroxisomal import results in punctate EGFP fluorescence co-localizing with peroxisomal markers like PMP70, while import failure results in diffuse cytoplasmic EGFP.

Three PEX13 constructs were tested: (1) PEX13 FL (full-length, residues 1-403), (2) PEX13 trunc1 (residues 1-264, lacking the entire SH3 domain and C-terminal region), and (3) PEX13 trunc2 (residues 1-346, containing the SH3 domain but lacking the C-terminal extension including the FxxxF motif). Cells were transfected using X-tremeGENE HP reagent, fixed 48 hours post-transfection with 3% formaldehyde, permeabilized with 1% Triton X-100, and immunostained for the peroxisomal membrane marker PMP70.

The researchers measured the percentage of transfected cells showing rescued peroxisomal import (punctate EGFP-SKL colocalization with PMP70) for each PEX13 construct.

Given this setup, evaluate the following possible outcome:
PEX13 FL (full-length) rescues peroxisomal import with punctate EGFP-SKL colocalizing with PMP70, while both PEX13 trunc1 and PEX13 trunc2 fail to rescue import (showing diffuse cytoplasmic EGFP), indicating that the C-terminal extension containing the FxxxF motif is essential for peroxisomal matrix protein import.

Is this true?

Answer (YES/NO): NO